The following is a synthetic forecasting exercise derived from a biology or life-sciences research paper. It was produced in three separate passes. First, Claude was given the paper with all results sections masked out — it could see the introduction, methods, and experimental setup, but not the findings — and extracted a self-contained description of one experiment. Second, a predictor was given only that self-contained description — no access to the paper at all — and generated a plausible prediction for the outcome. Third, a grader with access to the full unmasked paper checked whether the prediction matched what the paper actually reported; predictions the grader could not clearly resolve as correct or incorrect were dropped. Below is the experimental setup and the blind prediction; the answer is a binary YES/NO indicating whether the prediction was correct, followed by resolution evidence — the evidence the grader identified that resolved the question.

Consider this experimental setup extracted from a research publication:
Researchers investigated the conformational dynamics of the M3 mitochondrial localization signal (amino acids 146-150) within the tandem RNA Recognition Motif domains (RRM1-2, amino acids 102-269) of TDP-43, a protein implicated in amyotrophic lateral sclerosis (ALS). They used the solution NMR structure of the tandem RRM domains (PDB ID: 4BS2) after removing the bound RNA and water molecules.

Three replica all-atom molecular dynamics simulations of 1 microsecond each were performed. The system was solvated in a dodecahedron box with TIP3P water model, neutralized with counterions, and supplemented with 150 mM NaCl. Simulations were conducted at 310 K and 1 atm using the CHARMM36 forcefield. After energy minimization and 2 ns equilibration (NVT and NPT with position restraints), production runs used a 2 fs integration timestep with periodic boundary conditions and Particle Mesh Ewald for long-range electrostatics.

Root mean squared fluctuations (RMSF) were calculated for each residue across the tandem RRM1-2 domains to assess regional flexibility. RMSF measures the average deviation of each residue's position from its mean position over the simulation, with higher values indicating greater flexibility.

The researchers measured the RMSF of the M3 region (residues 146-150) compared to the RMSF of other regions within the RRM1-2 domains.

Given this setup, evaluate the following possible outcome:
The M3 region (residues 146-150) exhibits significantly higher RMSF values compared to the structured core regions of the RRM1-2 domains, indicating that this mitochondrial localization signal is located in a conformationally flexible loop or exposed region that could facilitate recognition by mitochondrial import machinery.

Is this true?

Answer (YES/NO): NO